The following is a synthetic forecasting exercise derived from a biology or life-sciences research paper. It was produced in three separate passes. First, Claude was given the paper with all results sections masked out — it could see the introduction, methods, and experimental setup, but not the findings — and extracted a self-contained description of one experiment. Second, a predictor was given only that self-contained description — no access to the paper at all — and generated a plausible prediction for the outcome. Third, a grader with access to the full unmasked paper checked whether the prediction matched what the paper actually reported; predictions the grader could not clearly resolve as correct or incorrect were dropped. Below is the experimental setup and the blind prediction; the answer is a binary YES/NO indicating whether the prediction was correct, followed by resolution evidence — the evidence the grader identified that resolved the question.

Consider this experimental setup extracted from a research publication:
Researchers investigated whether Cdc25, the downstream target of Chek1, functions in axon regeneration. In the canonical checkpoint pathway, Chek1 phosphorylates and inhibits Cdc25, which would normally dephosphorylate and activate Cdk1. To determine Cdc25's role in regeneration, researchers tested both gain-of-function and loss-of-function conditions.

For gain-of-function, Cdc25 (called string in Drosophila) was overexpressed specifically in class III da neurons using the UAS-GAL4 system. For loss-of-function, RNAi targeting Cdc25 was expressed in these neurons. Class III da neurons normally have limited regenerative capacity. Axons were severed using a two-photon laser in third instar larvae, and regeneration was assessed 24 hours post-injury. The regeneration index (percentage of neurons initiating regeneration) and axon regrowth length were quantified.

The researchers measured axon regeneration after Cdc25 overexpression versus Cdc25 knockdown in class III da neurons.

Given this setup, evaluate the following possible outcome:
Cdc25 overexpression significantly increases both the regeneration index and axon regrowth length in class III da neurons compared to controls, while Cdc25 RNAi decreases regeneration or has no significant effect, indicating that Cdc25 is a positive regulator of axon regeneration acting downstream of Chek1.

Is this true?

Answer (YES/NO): YES